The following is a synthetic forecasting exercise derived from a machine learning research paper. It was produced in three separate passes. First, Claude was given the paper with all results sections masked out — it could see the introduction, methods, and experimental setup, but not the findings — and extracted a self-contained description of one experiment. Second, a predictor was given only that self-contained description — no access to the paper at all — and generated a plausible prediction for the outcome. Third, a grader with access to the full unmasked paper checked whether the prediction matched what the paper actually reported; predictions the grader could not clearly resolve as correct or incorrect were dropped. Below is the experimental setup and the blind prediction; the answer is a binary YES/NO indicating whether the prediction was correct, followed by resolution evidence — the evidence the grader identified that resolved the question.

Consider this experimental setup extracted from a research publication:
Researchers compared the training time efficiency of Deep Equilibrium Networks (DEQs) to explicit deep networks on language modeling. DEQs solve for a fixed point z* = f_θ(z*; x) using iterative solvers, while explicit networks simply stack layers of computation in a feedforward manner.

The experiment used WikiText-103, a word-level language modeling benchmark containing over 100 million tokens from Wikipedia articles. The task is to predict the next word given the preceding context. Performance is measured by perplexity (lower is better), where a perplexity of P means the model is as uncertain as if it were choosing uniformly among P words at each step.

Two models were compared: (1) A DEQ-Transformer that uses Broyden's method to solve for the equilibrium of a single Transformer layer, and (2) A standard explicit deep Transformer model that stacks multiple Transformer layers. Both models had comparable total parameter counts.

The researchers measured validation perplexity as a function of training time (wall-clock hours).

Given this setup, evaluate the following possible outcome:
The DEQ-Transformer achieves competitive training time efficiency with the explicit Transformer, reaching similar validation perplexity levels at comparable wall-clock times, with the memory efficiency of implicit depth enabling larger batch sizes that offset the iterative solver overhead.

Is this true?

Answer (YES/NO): NO